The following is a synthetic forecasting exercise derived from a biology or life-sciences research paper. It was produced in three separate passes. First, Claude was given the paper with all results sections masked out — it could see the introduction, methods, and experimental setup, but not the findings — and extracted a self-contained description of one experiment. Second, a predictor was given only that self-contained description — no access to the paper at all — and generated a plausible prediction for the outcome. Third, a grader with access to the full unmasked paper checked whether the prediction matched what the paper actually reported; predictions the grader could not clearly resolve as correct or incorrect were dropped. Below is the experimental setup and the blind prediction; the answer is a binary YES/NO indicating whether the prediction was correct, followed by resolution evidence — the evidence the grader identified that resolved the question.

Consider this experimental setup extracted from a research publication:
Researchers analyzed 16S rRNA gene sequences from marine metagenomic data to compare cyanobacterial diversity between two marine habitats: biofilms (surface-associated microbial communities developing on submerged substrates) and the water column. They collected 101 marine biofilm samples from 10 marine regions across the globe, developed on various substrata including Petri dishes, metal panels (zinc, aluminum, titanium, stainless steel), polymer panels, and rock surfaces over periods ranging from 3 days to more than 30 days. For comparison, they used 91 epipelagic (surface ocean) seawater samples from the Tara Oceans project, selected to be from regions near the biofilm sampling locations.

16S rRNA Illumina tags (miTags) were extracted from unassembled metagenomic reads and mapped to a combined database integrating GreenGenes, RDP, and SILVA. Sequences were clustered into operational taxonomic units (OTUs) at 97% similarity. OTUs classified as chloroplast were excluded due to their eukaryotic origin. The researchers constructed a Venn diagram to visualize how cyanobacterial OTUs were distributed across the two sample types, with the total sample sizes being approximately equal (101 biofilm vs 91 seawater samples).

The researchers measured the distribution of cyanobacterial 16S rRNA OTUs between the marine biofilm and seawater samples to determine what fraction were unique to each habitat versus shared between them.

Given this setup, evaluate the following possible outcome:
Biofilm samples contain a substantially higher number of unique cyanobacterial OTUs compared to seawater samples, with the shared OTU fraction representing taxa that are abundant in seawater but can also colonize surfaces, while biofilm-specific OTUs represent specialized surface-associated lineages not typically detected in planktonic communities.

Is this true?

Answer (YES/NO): YES